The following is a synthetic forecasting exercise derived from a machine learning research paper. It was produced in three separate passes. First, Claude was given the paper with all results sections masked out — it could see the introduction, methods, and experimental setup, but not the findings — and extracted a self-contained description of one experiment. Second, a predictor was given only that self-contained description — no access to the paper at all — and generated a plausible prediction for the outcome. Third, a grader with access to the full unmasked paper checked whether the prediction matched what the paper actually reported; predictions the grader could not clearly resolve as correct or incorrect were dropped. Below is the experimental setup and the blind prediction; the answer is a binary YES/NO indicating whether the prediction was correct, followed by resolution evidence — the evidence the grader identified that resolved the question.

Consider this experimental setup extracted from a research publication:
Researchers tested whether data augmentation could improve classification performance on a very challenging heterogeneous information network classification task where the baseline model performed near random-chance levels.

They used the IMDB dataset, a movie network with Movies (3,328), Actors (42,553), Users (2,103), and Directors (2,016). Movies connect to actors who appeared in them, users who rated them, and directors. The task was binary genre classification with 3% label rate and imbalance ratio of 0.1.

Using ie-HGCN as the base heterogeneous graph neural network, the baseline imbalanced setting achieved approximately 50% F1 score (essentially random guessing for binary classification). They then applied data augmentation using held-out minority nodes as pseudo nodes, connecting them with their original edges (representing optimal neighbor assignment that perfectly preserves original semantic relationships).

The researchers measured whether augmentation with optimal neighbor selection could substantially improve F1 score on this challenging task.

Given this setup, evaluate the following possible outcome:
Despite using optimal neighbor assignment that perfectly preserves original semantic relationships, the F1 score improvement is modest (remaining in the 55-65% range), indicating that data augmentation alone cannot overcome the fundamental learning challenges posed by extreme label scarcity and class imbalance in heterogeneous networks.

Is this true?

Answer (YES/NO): NO